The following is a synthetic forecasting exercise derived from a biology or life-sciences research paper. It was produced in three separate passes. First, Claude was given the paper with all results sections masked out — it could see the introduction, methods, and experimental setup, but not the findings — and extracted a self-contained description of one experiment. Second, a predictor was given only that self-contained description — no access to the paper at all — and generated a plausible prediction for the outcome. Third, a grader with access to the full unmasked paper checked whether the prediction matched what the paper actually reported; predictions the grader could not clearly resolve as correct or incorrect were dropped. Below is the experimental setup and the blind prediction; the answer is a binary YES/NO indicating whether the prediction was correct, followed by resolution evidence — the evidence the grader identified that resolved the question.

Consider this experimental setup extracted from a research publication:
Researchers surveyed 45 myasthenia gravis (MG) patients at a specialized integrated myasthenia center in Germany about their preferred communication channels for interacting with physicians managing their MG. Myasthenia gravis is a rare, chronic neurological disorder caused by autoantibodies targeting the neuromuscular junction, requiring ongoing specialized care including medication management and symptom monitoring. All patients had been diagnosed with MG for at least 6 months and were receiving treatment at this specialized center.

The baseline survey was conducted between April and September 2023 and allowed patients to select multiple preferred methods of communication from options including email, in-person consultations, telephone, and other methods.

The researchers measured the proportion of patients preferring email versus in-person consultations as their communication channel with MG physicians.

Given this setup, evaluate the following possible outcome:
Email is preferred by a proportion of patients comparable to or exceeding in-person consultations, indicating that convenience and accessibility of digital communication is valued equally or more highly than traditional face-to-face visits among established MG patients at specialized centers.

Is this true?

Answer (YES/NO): YES